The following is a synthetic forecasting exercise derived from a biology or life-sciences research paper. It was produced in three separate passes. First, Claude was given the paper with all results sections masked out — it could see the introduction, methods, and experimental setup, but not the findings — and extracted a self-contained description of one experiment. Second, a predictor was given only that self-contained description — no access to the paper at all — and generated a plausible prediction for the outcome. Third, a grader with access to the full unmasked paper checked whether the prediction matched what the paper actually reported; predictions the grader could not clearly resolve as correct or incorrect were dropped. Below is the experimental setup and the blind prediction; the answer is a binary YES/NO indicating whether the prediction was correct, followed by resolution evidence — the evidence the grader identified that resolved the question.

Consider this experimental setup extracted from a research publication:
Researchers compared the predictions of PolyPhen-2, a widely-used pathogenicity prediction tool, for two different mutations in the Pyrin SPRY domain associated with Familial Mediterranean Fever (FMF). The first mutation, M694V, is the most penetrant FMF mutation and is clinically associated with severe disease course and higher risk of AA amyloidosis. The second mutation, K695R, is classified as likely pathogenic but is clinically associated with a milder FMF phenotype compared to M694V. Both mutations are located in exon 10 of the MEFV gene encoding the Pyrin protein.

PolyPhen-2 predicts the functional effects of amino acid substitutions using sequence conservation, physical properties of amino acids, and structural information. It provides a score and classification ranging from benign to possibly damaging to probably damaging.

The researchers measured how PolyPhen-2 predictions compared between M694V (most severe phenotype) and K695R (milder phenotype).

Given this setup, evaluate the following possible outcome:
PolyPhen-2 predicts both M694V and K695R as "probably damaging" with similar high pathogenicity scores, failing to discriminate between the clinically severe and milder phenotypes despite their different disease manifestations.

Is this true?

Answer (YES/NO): NO